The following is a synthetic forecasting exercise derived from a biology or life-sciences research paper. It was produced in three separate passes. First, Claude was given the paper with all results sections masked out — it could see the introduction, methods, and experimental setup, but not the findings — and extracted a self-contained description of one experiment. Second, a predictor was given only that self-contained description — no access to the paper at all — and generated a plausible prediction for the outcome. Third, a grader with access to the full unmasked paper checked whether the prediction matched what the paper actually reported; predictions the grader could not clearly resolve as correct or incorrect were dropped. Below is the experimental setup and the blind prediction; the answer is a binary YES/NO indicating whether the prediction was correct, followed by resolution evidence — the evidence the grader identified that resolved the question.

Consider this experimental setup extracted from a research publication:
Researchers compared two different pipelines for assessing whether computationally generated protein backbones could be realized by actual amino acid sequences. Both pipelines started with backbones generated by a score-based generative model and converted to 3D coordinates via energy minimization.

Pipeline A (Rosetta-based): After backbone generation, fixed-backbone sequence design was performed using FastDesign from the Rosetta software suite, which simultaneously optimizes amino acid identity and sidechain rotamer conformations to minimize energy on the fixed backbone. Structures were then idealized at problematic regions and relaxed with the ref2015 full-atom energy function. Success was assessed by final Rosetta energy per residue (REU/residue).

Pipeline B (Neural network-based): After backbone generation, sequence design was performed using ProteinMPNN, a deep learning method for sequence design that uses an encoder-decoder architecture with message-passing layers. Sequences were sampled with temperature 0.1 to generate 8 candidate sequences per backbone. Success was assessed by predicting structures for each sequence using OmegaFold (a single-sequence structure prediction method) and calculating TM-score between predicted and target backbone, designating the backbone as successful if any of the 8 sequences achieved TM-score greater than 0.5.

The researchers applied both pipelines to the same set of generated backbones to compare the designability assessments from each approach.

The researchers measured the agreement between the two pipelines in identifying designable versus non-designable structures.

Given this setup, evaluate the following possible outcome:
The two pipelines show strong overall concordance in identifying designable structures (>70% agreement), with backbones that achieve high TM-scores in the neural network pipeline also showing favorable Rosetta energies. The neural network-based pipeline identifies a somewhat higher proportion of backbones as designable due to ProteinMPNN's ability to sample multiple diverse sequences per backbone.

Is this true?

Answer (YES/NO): NO